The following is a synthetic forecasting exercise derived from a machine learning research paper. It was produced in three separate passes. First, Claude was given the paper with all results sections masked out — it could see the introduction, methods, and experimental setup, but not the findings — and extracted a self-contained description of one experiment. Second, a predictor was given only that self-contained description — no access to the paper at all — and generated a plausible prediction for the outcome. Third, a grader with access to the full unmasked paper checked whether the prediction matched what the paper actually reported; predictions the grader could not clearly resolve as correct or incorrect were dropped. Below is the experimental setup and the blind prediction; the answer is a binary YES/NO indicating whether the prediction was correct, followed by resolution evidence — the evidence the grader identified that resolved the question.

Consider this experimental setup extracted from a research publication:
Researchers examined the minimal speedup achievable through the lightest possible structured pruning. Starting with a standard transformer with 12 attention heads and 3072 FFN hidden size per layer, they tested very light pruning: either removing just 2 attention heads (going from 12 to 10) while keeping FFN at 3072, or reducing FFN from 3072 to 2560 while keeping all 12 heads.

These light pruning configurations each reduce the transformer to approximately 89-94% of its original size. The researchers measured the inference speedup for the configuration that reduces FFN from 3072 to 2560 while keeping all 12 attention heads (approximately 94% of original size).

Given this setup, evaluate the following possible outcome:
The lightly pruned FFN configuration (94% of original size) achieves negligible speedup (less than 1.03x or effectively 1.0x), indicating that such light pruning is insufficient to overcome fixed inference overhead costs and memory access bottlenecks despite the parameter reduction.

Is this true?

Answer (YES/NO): NO